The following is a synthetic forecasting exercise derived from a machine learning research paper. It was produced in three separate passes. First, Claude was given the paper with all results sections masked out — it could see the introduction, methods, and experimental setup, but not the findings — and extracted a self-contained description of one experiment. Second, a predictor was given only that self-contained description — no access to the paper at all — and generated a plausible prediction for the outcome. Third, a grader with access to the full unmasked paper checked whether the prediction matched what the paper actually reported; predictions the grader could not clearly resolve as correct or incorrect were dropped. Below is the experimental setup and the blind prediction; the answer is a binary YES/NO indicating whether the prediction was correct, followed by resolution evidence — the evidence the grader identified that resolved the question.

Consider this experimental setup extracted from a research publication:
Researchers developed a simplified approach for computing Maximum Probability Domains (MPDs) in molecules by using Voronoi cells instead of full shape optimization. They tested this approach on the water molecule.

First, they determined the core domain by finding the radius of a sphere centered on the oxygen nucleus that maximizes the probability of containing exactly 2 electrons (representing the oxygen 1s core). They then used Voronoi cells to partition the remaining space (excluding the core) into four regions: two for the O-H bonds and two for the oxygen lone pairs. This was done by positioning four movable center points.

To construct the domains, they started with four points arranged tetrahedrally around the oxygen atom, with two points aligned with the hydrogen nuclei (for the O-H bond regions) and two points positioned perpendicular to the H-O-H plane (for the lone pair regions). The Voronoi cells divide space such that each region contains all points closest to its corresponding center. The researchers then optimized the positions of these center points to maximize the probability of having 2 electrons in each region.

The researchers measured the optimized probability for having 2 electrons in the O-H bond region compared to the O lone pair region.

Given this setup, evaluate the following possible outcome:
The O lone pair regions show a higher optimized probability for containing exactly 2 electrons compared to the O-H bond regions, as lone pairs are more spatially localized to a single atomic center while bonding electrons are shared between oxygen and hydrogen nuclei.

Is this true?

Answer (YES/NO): NO